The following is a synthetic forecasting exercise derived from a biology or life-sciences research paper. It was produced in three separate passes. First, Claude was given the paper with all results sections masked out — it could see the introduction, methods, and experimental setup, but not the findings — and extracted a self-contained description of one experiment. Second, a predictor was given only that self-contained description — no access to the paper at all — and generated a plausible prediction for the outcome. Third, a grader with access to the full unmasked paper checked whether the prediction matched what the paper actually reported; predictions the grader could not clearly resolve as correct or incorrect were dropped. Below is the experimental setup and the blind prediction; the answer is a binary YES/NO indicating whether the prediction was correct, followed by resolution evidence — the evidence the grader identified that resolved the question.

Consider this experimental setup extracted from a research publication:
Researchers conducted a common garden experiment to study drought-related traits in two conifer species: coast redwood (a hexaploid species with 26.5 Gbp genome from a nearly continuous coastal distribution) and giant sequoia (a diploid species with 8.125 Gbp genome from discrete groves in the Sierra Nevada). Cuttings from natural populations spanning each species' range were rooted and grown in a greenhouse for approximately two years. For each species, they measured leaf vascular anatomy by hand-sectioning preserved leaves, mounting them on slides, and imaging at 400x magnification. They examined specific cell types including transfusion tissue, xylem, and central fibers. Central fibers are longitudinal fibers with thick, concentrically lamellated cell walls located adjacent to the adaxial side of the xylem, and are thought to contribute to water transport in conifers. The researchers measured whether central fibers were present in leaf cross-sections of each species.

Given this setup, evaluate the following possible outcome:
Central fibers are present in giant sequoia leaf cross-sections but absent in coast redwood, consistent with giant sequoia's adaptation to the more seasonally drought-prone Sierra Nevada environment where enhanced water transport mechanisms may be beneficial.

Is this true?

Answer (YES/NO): NO